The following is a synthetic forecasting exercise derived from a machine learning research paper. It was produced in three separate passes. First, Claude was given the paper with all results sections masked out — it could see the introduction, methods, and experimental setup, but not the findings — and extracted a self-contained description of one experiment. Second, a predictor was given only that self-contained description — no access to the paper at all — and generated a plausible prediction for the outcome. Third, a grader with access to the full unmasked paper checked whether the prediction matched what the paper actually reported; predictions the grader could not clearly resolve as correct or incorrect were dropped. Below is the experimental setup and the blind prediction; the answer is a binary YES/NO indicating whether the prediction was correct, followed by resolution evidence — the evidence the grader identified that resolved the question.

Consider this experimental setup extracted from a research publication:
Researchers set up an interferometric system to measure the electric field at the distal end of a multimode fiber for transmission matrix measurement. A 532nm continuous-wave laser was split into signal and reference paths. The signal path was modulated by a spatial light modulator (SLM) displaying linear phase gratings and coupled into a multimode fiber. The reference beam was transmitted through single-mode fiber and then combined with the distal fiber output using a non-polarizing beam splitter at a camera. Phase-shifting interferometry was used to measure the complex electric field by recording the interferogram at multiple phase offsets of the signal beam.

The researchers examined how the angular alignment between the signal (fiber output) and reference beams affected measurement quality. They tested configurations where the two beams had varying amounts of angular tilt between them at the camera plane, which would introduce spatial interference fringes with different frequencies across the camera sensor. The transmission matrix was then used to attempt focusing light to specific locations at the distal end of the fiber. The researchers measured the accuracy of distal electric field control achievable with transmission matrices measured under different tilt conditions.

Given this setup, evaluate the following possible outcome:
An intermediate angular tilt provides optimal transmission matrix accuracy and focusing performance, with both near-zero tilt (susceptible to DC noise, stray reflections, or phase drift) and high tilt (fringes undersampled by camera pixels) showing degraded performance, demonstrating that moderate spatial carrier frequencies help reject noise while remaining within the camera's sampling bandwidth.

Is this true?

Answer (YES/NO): NO